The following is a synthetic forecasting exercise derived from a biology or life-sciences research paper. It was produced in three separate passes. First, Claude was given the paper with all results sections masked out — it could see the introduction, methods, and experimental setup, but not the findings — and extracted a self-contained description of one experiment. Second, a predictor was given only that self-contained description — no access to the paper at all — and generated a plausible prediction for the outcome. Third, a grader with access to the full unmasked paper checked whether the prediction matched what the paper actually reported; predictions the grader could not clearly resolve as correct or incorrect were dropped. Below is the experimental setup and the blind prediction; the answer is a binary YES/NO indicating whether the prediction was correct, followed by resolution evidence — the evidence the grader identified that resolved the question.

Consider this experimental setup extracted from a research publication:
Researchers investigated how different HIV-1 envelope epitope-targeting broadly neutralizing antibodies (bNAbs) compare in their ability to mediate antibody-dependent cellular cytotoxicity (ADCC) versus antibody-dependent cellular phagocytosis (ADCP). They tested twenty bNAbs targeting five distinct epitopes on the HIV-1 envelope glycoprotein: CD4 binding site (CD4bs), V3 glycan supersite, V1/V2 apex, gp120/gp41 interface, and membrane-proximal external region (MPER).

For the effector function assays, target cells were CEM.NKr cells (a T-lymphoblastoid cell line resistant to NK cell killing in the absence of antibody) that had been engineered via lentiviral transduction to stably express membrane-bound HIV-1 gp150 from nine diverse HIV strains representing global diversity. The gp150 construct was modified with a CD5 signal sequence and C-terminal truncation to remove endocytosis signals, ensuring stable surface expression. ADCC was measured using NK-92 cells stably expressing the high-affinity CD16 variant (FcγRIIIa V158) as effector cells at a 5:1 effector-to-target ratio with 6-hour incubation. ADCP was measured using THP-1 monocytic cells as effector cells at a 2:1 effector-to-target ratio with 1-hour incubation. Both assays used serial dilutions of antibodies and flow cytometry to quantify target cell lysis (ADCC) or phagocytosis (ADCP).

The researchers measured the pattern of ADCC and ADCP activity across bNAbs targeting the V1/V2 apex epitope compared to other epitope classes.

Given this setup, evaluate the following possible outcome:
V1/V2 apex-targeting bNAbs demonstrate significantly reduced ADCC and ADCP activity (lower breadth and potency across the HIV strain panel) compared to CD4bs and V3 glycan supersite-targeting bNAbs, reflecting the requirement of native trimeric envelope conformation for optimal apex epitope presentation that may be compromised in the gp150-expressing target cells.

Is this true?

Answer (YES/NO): NO